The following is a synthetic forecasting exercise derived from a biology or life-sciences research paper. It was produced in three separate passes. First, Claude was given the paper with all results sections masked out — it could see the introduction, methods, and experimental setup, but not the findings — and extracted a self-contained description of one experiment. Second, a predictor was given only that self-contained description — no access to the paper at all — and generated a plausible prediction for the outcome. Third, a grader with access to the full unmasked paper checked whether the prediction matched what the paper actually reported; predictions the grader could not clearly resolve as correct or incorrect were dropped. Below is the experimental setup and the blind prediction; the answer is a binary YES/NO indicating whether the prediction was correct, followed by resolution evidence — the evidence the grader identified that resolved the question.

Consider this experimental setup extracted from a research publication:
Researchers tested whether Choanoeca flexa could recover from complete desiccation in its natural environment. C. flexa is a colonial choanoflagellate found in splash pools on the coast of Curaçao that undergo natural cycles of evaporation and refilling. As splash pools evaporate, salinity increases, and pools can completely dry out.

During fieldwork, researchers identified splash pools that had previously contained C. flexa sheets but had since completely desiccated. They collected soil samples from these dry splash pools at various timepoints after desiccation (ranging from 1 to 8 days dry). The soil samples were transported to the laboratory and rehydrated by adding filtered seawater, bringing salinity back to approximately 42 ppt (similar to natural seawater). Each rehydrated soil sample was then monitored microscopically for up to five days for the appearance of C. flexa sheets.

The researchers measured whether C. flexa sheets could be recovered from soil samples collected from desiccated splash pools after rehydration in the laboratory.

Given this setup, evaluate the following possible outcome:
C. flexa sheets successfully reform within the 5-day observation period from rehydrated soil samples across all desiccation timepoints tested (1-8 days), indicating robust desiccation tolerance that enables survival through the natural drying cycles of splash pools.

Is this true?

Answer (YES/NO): NO